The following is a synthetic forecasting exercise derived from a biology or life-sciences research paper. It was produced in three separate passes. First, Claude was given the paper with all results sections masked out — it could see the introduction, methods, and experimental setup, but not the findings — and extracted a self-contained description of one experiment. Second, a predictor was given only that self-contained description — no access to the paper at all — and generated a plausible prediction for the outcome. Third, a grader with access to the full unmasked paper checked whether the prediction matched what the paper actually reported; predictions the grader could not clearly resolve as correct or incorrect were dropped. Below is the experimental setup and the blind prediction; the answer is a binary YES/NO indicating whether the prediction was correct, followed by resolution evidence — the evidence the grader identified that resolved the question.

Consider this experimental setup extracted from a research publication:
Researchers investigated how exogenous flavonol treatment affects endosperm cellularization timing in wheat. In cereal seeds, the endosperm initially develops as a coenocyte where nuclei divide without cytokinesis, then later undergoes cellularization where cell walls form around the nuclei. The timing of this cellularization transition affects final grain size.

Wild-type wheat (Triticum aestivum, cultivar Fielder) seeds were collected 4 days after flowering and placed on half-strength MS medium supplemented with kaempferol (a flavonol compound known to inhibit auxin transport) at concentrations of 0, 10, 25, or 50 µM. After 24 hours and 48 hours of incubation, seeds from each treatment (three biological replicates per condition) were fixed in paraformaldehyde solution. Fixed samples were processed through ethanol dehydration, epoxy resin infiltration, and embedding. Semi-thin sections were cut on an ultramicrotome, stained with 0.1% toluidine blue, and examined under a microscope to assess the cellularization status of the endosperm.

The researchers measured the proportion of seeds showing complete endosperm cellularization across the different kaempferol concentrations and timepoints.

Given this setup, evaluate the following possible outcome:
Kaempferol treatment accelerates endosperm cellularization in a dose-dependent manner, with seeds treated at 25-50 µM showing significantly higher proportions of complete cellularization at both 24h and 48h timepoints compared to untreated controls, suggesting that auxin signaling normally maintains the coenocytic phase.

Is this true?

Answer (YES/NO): NO